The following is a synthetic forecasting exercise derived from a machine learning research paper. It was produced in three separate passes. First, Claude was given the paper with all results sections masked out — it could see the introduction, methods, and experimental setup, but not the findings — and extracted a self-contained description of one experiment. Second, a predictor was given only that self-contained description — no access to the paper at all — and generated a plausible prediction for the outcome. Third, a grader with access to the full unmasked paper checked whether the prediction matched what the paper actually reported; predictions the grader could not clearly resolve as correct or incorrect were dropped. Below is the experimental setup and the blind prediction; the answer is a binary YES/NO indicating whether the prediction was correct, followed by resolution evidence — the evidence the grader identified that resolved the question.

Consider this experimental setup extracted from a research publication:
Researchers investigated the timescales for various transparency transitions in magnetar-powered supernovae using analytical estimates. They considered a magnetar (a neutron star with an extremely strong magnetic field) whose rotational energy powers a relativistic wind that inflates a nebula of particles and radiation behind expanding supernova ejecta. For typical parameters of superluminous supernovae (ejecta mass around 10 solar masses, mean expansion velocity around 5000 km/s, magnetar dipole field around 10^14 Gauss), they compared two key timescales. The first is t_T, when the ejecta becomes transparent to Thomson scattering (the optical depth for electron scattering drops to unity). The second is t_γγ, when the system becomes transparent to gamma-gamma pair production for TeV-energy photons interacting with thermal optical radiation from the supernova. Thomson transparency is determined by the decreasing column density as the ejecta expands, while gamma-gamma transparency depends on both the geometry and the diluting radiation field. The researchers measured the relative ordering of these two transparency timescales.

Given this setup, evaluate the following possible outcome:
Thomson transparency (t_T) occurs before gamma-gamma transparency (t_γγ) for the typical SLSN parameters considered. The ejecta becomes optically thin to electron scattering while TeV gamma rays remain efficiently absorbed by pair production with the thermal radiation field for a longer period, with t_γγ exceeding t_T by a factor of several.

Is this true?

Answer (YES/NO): YES